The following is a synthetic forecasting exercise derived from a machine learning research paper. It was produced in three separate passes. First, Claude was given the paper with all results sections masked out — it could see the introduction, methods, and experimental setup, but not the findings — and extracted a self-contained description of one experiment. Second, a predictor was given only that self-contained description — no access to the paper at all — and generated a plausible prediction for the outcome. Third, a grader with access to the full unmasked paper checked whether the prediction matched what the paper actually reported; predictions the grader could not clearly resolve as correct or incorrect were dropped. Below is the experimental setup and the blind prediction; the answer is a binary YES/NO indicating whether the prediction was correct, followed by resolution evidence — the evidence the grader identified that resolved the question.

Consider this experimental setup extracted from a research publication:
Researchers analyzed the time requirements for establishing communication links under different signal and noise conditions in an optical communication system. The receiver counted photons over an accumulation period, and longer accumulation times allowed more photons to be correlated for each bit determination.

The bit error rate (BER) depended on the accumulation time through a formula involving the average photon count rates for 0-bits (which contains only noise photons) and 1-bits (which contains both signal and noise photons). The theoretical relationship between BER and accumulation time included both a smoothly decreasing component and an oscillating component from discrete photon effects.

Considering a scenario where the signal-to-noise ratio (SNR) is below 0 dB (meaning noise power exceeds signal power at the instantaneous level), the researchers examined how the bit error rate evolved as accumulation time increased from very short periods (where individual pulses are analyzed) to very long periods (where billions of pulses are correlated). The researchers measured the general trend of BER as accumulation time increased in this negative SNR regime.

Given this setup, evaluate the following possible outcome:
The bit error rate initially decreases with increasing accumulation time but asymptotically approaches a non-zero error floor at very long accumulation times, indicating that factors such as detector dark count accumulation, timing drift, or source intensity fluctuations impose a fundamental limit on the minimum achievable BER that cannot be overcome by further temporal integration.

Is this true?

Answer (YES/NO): NO